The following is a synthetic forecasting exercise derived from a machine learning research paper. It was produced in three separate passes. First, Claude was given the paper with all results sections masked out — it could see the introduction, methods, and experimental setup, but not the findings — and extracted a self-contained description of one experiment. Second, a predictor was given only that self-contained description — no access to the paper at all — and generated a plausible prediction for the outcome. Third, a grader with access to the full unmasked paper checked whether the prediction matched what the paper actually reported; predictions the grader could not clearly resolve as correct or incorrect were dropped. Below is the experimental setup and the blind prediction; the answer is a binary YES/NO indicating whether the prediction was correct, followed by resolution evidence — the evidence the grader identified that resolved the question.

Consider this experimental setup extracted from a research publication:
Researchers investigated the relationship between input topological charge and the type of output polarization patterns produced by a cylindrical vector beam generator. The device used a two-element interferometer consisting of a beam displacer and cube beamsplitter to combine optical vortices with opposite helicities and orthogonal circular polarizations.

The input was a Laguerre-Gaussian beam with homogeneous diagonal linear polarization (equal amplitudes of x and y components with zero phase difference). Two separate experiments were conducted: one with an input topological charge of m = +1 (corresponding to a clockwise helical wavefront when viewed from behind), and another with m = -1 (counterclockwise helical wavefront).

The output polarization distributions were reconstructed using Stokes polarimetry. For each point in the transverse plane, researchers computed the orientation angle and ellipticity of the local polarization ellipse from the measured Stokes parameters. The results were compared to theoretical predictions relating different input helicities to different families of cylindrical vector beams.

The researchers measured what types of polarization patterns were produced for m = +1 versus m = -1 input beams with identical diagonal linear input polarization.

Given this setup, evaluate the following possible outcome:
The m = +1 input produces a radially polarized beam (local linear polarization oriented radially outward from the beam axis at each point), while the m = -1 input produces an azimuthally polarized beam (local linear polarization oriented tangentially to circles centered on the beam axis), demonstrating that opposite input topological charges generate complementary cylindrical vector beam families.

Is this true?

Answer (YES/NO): NO